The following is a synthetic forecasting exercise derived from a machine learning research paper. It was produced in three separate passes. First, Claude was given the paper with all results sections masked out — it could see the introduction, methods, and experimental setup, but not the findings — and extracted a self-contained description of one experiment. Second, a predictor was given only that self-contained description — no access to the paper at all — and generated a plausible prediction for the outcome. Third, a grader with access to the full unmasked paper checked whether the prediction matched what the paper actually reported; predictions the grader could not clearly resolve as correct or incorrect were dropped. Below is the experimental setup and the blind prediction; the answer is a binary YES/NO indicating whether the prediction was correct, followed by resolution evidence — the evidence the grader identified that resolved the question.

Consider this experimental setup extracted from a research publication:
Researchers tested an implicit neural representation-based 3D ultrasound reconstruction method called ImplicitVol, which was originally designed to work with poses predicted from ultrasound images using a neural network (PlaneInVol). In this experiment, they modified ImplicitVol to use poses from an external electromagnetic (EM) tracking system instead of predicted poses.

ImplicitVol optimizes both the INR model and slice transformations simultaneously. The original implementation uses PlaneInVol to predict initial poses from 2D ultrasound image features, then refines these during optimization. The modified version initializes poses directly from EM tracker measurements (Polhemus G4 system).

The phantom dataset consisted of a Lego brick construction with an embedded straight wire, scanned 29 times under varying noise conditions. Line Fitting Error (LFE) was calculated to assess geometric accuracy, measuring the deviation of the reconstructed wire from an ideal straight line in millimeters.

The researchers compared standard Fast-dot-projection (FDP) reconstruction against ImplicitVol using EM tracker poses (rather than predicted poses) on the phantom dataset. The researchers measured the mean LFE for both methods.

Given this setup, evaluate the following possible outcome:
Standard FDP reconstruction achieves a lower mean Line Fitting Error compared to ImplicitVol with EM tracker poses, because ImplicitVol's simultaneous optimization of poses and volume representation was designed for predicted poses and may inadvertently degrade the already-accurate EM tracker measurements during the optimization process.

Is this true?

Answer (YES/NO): NO